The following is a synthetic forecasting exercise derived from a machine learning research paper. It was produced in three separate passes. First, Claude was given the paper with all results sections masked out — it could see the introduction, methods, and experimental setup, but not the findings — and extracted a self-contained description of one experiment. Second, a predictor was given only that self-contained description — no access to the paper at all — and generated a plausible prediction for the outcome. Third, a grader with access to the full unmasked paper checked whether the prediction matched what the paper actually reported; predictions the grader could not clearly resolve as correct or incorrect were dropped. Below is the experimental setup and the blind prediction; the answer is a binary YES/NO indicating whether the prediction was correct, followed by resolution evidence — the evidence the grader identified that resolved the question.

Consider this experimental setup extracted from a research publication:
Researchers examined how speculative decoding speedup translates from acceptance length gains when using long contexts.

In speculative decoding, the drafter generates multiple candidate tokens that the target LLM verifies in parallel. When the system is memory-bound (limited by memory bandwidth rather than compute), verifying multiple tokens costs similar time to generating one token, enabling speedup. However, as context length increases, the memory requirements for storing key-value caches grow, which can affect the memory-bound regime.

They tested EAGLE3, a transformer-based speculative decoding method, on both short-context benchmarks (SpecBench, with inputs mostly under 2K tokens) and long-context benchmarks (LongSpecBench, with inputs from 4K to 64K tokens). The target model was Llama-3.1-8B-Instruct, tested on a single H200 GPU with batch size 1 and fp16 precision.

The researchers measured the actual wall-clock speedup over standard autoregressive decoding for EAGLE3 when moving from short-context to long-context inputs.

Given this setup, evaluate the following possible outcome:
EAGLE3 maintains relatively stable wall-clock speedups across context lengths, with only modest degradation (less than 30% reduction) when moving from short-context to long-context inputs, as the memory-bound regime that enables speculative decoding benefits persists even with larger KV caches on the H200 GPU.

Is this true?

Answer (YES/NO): NO